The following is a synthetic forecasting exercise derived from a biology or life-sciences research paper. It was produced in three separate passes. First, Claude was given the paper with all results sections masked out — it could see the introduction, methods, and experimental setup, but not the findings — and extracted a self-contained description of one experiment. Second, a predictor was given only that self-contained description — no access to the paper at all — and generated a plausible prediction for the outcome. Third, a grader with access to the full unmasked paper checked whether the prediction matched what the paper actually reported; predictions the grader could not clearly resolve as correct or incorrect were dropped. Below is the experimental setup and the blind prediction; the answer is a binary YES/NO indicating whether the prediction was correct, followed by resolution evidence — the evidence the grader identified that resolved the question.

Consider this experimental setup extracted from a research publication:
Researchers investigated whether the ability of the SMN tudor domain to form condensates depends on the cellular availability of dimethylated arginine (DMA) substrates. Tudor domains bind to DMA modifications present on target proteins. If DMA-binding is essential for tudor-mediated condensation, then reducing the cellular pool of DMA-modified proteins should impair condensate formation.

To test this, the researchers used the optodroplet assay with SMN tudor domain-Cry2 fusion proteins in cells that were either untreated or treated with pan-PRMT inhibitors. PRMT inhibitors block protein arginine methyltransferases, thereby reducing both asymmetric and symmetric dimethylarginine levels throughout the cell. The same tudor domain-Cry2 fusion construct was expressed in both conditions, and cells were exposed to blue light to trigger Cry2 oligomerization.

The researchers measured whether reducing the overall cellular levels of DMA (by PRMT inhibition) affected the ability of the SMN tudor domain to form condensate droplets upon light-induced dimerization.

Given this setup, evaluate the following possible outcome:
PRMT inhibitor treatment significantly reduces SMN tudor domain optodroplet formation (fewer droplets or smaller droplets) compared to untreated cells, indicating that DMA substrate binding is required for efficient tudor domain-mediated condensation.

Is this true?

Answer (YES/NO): YES